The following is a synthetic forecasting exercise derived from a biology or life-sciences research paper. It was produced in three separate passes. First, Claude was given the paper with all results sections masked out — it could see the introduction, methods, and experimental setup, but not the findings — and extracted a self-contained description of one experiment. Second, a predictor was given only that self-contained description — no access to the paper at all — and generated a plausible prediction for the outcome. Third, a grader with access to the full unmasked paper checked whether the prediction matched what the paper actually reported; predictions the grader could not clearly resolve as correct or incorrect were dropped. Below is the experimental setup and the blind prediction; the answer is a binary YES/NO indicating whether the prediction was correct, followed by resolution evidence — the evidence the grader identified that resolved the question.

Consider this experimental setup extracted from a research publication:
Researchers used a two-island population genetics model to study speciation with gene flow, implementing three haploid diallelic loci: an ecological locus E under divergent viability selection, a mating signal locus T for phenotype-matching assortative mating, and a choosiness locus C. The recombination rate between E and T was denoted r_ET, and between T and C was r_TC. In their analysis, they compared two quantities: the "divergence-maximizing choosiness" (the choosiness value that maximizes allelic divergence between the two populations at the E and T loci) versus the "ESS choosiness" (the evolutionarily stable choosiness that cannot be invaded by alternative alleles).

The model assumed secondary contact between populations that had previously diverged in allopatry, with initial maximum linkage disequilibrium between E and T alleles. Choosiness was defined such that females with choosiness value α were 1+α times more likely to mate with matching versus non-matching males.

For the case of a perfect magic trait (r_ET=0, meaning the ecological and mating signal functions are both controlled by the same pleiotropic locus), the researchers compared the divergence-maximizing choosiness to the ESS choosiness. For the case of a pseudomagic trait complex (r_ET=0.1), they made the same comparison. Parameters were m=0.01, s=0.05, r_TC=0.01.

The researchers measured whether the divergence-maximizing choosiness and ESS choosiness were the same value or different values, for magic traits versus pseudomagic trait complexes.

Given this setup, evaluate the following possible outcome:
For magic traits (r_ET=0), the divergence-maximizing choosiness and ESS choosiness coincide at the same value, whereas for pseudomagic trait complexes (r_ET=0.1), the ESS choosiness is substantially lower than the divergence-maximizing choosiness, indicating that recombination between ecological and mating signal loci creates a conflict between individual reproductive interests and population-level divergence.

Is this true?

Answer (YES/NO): NO